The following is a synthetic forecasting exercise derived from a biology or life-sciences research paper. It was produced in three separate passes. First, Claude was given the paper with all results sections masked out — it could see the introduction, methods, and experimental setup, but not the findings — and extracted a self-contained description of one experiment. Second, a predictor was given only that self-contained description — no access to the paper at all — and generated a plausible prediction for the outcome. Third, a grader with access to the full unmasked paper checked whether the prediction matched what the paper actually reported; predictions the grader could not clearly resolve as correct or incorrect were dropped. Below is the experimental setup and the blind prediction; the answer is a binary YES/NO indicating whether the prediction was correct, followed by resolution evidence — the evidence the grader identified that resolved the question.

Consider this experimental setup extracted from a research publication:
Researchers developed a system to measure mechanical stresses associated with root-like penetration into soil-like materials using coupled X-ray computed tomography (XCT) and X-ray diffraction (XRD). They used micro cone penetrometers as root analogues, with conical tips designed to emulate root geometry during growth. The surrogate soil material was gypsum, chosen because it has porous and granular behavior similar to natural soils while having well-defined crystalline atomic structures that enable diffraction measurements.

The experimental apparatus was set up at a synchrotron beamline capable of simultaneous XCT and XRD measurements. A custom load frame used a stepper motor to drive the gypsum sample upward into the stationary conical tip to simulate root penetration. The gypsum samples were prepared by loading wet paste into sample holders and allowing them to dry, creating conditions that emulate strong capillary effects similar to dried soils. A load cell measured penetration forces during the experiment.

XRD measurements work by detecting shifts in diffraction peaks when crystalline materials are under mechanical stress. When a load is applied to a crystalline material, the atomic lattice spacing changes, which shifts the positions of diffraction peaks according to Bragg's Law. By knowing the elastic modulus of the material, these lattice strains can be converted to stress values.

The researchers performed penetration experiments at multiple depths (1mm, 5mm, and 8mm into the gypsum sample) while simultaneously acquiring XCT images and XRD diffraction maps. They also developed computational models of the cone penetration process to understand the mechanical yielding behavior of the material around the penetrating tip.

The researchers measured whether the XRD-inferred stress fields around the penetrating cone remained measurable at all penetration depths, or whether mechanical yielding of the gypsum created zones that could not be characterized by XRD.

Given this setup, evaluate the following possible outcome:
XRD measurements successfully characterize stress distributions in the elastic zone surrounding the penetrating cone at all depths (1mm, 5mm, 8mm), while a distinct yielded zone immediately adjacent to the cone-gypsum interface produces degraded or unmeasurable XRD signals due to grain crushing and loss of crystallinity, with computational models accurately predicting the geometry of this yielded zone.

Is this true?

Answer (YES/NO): NO